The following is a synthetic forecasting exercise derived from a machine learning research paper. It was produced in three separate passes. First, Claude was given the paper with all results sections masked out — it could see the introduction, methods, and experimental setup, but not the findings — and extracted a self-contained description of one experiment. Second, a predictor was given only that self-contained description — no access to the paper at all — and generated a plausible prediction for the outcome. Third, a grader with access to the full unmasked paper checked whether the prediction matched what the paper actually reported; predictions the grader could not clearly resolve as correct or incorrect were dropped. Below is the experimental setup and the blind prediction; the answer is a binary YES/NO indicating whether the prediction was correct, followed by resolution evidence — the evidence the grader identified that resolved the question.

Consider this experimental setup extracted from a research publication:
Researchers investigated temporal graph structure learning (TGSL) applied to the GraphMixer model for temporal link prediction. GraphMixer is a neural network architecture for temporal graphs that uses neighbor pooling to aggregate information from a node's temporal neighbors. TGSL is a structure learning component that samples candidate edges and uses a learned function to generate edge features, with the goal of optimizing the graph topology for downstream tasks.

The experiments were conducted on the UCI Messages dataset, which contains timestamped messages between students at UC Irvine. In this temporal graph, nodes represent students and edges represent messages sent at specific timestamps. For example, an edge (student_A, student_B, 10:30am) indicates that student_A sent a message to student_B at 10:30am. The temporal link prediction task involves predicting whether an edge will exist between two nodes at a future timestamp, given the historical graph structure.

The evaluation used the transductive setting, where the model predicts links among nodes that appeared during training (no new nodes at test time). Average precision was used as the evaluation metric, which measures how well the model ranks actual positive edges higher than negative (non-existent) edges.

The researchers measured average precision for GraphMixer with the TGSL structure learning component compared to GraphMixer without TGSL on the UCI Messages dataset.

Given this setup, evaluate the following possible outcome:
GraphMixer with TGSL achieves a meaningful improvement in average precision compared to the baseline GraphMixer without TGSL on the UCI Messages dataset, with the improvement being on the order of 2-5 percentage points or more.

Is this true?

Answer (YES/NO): NO